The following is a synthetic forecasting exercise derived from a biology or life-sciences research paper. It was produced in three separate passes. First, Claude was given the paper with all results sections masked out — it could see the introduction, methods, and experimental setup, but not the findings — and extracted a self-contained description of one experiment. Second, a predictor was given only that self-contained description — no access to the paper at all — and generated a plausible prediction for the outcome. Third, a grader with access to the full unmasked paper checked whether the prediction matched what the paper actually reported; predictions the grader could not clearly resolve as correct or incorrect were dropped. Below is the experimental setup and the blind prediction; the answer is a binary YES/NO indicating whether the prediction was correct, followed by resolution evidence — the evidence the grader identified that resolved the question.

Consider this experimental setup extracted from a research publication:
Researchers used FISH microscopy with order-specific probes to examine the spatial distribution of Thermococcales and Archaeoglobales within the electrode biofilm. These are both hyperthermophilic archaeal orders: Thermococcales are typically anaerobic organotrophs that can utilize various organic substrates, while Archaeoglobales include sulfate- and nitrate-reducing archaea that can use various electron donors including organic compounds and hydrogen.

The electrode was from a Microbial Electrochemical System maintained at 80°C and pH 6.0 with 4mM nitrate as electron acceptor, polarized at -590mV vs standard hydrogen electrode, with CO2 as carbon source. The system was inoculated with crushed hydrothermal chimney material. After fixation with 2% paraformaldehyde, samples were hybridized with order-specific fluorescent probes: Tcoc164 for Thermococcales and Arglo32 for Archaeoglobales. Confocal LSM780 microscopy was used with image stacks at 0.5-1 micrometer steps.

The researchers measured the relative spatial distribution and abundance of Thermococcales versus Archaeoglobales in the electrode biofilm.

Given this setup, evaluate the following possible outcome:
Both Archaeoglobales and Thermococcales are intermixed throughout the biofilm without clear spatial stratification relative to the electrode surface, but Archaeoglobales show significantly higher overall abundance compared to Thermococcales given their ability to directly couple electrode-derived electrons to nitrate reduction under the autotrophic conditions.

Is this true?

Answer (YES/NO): NO